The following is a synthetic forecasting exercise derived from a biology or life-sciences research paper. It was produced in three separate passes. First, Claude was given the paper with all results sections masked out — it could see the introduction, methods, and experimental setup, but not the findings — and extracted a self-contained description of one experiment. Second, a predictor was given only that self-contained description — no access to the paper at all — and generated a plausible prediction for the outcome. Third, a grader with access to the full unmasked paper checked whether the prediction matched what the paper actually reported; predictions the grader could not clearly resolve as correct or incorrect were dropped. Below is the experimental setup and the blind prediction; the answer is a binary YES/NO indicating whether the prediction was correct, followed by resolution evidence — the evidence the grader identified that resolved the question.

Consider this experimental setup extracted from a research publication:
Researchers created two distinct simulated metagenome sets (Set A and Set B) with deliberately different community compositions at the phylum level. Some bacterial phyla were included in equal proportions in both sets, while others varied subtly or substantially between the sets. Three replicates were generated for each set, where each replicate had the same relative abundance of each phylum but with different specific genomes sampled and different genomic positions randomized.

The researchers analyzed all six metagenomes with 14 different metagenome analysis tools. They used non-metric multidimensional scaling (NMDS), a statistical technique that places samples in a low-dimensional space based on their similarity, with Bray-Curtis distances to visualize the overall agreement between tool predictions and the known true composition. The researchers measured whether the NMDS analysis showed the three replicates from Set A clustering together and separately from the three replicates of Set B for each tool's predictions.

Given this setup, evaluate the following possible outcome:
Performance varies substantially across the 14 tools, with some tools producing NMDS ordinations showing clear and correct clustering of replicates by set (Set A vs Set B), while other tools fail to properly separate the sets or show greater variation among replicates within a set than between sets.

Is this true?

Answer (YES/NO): NO